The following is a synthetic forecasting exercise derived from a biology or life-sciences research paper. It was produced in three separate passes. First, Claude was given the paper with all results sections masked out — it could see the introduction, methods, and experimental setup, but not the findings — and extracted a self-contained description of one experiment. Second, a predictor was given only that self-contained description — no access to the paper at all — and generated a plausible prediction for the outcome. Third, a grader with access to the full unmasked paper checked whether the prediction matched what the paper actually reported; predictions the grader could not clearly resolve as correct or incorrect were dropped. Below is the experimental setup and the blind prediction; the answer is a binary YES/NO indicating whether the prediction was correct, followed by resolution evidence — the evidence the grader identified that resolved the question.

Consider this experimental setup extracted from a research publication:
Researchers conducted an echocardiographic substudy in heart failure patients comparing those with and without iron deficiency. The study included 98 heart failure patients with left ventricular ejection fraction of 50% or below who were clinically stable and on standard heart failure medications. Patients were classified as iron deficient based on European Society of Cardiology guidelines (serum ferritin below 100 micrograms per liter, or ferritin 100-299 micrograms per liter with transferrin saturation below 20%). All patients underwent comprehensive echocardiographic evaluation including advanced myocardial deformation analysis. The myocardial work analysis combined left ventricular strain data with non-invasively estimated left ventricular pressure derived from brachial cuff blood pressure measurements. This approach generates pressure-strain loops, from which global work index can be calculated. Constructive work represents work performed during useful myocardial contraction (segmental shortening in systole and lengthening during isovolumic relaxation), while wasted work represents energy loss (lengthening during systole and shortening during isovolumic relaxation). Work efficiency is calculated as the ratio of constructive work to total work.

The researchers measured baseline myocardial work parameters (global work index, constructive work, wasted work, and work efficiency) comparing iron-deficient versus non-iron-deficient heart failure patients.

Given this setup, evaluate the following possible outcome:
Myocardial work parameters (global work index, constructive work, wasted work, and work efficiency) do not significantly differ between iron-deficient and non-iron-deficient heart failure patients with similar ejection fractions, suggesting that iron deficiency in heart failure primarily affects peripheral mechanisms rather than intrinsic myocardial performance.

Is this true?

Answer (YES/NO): NO